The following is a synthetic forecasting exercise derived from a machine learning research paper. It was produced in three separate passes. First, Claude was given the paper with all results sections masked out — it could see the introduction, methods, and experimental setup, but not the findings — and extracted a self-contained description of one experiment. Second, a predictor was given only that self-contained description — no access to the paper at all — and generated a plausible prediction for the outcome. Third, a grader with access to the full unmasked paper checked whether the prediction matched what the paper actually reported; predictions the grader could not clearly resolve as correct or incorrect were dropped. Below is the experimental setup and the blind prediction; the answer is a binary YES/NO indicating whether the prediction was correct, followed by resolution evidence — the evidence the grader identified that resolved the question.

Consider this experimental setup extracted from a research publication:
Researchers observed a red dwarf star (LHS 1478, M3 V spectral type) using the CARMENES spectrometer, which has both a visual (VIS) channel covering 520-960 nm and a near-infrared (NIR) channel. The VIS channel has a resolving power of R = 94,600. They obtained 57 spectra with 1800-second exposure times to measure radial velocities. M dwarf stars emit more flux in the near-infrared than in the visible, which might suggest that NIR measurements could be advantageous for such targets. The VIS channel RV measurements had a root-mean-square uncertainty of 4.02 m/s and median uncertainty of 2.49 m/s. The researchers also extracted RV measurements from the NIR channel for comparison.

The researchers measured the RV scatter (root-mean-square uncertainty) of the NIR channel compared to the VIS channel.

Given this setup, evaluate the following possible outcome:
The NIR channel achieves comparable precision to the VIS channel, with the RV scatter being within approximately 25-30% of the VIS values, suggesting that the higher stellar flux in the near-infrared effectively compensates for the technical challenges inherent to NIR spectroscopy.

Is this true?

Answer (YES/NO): NO